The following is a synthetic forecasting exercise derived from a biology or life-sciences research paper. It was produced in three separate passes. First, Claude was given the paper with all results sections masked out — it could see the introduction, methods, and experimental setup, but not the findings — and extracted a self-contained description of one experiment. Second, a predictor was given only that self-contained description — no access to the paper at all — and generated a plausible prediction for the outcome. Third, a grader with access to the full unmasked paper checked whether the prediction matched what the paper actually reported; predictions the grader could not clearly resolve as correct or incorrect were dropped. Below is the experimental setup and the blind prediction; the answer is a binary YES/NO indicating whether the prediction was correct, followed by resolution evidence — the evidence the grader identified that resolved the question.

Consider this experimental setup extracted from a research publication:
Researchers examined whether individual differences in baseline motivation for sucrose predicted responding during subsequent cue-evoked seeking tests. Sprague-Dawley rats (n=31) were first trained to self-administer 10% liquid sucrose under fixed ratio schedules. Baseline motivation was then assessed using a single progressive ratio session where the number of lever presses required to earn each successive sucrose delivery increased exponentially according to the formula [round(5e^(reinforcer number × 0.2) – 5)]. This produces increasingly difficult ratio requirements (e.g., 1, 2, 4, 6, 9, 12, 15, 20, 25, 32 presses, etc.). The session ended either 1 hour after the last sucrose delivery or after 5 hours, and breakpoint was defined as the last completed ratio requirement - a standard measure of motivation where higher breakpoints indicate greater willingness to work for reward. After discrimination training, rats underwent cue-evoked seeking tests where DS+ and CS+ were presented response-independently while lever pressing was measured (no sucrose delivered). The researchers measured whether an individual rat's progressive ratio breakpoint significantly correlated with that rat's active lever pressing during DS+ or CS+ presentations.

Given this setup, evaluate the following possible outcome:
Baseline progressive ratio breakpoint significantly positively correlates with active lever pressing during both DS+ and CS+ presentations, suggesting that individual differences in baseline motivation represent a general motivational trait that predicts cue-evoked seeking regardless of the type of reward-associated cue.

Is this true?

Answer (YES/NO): NO